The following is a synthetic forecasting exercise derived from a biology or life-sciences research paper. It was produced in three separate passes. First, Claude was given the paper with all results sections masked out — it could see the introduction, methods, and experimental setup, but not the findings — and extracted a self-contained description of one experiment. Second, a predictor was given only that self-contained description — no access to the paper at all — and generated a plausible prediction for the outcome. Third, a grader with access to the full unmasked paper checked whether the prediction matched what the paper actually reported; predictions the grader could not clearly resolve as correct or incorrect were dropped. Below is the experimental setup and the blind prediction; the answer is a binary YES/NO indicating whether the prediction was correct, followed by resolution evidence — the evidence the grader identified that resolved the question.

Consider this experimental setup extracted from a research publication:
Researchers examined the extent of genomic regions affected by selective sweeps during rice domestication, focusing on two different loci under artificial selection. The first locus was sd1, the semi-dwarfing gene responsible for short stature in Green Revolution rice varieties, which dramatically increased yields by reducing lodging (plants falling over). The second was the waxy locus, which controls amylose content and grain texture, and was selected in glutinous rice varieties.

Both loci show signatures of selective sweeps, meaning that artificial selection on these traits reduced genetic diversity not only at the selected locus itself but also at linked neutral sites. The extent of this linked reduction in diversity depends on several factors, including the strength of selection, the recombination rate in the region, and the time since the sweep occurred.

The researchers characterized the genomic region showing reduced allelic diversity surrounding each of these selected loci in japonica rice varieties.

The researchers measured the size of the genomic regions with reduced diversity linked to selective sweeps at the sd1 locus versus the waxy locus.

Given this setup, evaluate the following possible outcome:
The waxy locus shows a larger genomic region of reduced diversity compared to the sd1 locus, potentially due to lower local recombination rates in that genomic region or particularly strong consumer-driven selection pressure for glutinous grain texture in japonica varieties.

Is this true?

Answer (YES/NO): NO